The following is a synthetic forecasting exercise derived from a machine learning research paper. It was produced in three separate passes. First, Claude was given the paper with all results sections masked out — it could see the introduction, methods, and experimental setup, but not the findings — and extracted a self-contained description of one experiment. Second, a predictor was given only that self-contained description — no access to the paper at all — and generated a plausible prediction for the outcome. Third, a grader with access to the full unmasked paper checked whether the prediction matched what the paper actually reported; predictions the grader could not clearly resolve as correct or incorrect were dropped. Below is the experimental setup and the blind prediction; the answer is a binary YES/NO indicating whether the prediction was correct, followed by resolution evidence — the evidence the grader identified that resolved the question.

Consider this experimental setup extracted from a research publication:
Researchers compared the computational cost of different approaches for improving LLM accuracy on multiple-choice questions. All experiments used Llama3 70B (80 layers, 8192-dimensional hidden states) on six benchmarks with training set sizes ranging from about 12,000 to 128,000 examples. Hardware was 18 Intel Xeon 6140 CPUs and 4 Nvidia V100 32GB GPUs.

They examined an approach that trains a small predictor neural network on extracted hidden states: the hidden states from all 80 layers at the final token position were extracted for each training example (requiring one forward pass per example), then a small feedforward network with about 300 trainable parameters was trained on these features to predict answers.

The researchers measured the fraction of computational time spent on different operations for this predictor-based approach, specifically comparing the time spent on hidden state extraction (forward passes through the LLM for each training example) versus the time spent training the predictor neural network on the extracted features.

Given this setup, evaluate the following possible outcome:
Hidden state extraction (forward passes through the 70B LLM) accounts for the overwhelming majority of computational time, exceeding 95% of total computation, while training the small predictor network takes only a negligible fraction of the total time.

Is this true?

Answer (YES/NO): YES